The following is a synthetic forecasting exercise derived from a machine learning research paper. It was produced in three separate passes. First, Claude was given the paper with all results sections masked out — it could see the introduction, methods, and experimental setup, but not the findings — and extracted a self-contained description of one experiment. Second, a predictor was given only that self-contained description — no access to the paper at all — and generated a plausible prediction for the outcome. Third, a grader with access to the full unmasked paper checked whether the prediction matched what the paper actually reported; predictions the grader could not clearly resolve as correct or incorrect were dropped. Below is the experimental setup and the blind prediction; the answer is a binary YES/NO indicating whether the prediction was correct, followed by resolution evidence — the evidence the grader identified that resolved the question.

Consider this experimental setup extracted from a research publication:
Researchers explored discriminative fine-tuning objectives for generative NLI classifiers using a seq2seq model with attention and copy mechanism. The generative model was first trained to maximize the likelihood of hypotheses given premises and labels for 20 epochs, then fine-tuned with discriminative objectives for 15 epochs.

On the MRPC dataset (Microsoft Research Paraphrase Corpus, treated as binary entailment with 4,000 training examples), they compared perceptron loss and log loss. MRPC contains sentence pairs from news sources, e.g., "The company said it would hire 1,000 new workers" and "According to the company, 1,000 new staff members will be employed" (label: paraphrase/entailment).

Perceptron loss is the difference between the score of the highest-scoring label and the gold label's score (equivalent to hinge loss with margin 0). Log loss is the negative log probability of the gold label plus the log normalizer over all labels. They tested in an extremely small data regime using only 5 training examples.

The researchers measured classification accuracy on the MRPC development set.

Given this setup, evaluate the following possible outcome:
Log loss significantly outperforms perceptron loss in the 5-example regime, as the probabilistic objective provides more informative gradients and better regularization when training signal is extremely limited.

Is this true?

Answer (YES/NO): NO